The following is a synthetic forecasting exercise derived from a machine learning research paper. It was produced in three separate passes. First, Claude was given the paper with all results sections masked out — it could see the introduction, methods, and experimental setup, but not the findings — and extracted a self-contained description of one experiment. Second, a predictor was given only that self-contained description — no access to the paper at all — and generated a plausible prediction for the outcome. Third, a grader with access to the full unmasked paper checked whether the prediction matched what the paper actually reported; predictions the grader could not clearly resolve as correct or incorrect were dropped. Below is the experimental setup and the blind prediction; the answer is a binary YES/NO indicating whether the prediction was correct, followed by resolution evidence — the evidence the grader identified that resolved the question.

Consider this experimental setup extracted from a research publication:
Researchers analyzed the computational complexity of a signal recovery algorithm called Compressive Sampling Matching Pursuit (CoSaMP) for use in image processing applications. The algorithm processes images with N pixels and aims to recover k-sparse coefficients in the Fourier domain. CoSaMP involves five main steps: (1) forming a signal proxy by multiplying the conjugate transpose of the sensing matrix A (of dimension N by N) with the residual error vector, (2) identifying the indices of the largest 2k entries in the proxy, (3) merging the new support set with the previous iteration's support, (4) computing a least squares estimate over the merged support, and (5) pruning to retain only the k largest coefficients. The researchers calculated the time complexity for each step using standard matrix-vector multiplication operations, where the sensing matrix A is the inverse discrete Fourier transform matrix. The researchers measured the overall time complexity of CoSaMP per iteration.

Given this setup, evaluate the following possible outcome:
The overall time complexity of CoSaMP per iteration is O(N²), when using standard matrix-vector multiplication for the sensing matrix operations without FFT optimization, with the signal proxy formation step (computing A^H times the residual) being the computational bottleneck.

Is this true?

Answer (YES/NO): YES